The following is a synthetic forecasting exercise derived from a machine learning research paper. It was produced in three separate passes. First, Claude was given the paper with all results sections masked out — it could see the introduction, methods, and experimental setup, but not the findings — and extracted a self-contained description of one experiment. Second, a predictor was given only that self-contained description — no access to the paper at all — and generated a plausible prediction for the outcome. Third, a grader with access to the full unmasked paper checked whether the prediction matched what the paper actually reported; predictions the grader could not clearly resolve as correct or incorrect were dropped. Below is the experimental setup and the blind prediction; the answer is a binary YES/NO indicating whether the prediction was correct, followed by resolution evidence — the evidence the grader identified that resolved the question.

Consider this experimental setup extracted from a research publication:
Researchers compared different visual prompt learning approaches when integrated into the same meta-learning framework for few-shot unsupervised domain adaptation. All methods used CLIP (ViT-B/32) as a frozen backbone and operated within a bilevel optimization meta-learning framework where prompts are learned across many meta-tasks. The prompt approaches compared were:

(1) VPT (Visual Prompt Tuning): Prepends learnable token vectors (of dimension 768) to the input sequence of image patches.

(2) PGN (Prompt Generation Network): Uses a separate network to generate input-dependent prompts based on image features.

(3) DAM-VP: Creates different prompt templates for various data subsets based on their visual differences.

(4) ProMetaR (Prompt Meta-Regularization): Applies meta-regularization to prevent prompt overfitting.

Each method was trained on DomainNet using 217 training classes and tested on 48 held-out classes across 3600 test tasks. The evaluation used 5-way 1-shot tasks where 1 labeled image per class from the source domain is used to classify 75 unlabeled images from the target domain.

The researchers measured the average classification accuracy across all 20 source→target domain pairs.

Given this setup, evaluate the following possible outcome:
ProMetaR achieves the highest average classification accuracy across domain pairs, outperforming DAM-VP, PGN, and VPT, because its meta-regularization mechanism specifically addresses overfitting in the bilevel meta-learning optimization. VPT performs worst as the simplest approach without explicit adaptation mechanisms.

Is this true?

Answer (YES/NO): NO